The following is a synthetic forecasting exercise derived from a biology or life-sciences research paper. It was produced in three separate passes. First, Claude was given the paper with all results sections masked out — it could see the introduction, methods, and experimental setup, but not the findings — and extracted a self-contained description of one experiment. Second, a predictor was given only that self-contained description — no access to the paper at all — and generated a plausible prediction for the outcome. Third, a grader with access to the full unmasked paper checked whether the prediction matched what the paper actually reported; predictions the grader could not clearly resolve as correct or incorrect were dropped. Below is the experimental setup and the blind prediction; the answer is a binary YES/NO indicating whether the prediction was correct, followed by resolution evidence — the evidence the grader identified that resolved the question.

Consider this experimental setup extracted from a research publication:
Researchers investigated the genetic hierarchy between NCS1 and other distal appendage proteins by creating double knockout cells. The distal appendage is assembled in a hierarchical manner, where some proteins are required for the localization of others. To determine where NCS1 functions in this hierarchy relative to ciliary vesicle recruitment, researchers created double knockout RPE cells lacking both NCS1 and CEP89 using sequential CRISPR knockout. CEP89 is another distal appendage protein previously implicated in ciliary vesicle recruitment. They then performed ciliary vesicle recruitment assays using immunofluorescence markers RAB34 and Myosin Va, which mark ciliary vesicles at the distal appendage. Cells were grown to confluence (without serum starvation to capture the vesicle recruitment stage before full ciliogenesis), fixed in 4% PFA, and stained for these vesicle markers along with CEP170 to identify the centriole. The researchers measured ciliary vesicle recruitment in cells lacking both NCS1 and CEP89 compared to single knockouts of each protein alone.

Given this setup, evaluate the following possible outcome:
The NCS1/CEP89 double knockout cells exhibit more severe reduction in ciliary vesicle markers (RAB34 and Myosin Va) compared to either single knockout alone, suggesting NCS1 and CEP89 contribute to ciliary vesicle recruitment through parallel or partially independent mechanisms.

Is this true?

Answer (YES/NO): NO